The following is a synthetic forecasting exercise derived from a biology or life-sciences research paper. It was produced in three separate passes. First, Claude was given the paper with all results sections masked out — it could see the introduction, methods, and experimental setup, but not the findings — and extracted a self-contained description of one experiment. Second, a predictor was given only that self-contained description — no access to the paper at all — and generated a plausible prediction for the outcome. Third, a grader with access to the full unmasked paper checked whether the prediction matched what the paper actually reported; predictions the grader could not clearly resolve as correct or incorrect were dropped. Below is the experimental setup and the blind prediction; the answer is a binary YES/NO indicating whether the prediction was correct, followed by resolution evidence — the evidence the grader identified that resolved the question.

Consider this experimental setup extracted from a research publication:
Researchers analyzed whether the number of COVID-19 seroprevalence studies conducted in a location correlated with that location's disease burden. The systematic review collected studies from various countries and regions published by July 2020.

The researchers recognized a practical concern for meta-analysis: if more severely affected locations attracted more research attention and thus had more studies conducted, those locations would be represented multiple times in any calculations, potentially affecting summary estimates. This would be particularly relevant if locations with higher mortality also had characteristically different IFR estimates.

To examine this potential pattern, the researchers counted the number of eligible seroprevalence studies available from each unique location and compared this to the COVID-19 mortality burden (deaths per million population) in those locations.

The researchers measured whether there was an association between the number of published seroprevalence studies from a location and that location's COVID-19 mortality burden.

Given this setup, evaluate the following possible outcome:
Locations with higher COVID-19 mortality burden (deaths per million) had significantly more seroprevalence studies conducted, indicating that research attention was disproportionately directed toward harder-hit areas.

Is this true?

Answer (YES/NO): NO